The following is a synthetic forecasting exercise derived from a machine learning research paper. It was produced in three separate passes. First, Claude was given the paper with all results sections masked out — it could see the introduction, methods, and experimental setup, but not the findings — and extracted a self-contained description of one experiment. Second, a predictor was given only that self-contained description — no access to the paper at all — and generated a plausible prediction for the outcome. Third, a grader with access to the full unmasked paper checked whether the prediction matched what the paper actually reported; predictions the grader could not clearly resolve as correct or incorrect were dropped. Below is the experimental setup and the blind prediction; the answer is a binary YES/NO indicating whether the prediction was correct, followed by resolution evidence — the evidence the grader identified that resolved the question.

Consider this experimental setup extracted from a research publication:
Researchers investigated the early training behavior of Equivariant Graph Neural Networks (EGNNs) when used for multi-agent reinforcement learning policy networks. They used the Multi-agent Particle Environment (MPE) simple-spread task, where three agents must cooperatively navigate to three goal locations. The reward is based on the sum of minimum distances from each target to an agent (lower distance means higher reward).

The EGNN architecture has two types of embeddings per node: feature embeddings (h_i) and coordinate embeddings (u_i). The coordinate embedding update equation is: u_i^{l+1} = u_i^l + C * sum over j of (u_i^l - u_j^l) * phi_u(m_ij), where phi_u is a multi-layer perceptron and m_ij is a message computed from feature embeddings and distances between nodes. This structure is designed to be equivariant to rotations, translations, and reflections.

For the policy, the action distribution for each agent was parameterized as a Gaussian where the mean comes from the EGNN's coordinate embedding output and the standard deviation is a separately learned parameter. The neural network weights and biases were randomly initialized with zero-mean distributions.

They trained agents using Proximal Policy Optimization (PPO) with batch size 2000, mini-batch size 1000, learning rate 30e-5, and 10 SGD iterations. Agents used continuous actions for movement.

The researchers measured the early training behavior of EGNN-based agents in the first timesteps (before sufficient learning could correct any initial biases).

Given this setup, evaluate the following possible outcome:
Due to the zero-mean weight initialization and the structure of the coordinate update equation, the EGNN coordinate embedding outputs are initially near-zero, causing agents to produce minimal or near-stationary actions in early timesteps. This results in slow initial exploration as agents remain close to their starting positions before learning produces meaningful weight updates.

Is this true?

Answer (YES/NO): NO